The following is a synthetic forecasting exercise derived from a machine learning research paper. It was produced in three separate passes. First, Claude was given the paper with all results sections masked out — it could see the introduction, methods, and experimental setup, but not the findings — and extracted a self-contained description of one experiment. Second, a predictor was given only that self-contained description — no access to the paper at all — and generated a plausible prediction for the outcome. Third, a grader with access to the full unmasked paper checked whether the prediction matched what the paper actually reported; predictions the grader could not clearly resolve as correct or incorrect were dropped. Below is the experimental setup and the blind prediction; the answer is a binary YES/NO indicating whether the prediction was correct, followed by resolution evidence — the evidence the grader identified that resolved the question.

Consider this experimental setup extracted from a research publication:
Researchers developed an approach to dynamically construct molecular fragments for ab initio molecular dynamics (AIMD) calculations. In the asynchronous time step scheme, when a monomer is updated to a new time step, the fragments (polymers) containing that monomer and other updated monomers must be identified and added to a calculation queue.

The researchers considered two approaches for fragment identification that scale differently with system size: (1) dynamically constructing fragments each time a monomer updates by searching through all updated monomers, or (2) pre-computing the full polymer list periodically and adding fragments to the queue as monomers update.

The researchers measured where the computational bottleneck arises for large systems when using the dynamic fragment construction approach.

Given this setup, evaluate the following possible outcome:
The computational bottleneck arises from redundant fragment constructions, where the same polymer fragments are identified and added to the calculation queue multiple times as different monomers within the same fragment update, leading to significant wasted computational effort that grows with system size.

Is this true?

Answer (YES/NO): NO